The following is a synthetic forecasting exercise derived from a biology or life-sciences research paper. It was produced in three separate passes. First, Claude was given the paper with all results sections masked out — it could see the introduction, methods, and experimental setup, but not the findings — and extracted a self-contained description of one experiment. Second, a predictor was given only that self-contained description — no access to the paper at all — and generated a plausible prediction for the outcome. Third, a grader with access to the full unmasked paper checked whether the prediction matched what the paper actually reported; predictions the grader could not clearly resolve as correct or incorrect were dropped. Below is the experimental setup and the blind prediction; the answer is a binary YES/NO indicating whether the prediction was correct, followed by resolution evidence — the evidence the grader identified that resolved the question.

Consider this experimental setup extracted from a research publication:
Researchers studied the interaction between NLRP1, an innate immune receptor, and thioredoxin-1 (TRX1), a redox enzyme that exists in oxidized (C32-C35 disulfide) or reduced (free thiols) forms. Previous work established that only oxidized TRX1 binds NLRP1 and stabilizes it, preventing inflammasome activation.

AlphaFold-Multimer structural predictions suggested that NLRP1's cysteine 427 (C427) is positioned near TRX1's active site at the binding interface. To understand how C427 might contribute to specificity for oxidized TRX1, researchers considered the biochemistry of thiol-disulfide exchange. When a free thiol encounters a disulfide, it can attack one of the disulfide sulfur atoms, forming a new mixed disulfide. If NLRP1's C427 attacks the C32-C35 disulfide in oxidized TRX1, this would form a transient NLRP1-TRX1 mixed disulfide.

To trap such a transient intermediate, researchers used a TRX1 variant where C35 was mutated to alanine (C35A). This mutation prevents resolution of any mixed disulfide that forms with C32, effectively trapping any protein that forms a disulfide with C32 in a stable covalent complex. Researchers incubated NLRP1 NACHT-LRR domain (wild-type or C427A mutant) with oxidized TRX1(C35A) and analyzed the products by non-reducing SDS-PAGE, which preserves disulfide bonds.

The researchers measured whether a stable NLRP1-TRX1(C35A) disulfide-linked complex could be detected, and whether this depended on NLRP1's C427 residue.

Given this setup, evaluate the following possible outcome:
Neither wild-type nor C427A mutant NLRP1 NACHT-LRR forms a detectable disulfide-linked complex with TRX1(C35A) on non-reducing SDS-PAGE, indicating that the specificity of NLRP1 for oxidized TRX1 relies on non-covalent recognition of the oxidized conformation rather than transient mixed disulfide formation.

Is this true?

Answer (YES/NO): NO